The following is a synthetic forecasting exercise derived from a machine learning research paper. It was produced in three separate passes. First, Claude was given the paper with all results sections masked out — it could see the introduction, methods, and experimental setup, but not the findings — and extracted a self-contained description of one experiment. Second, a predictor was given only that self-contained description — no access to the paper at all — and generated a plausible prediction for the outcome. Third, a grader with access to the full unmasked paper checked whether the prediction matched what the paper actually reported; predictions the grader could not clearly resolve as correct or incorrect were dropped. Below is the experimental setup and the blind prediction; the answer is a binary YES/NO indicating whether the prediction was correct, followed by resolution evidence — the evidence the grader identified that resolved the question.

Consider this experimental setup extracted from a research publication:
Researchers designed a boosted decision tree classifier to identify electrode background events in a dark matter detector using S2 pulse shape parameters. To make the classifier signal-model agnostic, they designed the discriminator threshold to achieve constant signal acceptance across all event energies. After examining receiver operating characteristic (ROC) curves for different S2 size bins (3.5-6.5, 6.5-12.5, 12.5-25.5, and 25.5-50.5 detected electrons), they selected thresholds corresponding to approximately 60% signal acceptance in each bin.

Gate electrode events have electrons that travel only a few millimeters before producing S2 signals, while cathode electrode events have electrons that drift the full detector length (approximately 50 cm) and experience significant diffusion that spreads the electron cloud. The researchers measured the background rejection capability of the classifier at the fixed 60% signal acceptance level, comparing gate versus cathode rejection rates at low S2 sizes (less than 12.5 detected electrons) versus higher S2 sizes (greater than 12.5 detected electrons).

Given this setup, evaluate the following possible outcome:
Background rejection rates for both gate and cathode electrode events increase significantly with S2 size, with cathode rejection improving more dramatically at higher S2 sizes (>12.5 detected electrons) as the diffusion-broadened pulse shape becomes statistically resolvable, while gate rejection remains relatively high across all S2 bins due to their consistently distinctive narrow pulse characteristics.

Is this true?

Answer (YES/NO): NO